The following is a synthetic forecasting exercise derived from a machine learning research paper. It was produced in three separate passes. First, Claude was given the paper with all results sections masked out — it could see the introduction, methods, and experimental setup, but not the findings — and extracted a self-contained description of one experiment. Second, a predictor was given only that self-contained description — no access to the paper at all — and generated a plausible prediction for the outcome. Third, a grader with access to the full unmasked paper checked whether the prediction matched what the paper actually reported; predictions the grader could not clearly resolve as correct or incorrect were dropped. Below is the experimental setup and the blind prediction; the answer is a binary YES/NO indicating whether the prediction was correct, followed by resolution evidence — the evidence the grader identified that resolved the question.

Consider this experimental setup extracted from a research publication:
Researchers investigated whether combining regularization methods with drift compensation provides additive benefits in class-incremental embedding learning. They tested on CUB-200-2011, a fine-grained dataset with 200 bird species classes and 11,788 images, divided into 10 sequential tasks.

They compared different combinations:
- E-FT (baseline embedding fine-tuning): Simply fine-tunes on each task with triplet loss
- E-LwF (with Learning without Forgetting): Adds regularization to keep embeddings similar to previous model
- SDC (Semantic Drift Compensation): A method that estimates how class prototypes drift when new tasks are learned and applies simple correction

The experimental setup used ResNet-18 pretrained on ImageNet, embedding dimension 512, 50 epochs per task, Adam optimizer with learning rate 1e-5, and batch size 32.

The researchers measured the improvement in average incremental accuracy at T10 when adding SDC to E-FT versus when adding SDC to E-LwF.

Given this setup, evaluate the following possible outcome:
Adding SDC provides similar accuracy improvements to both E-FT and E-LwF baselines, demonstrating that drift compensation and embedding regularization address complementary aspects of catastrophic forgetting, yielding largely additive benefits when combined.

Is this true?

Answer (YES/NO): NO